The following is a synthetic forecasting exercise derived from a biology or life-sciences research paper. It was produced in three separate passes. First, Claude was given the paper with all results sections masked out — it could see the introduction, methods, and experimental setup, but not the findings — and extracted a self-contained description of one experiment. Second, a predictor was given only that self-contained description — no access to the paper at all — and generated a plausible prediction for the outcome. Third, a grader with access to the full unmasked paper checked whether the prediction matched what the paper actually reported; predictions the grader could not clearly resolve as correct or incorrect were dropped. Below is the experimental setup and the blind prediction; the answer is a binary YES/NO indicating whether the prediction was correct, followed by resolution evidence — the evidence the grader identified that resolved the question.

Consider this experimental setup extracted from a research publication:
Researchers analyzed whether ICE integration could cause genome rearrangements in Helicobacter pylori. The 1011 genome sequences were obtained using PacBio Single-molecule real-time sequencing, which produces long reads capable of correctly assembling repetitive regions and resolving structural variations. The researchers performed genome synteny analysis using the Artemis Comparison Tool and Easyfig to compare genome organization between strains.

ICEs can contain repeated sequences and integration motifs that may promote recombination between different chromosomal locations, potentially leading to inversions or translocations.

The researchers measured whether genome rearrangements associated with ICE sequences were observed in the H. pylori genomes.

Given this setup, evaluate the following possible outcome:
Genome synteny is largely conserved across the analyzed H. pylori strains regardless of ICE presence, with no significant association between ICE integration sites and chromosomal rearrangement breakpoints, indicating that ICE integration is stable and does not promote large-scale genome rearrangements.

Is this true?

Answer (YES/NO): NO